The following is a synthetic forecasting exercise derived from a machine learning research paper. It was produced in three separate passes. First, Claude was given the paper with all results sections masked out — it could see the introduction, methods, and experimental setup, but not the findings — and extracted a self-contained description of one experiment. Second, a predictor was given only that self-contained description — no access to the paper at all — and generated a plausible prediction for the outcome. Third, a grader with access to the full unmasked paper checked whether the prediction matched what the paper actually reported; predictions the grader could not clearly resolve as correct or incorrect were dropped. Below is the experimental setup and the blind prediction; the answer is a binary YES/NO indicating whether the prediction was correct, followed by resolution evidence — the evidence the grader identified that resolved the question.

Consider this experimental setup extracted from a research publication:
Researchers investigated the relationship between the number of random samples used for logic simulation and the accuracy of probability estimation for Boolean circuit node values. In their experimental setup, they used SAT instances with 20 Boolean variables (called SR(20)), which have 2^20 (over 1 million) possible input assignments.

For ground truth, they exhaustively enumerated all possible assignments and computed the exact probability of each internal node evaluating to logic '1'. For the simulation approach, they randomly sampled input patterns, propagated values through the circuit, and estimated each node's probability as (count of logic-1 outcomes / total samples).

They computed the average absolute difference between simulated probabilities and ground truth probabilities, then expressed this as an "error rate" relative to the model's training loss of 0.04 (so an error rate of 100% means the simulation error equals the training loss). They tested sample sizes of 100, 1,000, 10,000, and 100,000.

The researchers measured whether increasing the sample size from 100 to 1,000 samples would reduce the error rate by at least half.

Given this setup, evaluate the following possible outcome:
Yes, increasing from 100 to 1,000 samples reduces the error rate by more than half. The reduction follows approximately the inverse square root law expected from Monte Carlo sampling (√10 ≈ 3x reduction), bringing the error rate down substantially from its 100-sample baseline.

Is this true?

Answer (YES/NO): YES